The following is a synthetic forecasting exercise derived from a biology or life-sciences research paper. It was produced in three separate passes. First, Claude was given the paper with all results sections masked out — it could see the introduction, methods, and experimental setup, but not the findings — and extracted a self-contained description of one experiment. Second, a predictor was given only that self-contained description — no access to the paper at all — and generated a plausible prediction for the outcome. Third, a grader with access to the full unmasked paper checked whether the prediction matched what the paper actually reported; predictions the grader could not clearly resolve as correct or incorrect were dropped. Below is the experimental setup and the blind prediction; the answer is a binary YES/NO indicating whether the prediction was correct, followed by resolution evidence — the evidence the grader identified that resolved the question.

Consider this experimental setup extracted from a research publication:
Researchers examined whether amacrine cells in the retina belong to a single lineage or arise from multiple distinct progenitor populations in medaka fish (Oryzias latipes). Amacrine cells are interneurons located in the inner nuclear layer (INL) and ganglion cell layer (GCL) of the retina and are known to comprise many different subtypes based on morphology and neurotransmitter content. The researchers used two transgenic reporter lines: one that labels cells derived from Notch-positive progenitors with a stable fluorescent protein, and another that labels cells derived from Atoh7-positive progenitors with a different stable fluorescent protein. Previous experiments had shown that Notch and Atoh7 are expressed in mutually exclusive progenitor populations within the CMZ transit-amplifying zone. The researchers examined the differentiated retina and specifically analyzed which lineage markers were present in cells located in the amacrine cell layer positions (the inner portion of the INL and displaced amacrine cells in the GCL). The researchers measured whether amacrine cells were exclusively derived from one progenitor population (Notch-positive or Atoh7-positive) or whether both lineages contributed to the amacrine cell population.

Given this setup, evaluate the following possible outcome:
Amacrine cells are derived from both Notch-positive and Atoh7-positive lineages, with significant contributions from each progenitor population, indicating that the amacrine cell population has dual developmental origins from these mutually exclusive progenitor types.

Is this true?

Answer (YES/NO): YES